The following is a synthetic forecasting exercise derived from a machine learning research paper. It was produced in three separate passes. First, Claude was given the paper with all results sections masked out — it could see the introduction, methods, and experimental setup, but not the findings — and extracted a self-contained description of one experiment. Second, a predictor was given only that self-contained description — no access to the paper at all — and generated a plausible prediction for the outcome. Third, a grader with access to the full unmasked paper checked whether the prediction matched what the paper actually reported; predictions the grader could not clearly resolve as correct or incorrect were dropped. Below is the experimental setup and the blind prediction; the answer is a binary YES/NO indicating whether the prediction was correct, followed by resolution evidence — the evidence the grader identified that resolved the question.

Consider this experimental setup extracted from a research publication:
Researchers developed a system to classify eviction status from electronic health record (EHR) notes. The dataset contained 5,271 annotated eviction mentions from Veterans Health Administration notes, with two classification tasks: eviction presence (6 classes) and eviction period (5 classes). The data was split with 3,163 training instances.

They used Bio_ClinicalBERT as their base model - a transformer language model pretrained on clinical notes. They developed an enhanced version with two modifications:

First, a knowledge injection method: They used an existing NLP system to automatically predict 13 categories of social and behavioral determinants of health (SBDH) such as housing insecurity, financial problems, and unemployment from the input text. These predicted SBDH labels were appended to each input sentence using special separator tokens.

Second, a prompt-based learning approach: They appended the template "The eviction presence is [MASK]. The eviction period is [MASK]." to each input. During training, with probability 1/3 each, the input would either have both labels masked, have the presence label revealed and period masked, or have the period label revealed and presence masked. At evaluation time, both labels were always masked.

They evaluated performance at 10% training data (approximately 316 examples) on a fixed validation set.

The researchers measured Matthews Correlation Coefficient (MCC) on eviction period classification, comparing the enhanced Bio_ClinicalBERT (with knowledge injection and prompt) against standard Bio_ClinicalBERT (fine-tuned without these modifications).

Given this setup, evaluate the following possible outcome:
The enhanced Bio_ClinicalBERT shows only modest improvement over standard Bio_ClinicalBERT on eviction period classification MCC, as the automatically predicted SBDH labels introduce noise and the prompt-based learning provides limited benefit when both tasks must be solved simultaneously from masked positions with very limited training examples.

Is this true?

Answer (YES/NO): NO